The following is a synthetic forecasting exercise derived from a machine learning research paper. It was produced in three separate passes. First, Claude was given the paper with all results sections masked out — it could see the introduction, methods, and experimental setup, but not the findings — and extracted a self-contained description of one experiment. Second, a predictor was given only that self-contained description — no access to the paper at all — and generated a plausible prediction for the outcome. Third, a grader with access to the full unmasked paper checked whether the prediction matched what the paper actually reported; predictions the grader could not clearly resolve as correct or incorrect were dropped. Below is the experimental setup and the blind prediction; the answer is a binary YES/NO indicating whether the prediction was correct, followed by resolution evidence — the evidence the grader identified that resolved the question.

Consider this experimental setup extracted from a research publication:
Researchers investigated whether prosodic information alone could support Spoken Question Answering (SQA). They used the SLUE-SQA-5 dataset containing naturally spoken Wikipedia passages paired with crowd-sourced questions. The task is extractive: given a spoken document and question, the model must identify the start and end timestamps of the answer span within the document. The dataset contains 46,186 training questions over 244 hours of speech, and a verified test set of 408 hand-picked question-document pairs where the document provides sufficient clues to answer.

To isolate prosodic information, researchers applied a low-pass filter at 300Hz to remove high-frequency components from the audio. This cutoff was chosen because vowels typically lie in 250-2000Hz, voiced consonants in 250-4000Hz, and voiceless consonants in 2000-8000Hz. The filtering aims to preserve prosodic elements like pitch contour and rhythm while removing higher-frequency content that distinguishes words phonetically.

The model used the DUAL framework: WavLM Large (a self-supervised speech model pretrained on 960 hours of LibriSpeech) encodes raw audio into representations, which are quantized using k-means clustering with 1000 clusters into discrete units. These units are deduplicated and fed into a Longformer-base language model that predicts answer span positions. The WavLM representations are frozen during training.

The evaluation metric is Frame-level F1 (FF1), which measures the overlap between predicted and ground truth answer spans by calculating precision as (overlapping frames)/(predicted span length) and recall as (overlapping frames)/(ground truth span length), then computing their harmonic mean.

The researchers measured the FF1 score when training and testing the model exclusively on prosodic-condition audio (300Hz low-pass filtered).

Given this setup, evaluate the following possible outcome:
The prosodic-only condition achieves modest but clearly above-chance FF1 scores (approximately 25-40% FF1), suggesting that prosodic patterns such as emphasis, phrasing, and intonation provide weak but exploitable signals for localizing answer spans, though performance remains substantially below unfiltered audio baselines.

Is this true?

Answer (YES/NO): NO